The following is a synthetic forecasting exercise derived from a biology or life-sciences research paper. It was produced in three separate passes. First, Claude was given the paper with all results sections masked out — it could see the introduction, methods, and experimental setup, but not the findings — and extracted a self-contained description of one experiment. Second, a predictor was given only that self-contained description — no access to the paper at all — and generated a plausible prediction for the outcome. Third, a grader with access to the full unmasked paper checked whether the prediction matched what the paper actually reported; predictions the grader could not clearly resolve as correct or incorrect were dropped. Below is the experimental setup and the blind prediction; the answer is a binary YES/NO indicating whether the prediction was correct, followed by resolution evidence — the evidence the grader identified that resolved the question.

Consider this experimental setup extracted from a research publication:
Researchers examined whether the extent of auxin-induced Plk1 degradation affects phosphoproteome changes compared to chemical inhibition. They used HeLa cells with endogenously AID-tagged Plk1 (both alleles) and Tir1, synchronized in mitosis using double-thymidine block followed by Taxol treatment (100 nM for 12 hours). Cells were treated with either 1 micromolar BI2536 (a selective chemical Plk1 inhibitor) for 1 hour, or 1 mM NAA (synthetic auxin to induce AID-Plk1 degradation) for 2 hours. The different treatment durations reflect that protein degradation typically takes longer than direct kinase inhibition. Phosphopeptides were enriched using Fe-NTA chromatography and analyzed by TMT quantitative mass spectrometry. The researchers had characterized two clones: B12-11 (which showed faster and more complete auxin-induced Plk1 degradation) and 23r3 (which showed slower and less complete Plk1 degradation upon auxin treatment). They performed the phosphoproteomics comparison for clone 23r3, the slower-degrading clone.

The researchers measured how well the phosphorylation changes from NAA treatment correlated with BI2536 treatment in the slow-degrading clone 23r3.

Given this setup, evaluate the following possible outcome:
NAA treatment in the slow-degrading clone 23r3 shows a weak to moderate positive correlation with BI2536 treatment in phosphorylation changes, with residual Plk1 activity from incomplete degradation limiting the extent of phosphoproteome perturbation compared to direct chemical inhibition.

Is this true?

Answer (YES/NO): NO